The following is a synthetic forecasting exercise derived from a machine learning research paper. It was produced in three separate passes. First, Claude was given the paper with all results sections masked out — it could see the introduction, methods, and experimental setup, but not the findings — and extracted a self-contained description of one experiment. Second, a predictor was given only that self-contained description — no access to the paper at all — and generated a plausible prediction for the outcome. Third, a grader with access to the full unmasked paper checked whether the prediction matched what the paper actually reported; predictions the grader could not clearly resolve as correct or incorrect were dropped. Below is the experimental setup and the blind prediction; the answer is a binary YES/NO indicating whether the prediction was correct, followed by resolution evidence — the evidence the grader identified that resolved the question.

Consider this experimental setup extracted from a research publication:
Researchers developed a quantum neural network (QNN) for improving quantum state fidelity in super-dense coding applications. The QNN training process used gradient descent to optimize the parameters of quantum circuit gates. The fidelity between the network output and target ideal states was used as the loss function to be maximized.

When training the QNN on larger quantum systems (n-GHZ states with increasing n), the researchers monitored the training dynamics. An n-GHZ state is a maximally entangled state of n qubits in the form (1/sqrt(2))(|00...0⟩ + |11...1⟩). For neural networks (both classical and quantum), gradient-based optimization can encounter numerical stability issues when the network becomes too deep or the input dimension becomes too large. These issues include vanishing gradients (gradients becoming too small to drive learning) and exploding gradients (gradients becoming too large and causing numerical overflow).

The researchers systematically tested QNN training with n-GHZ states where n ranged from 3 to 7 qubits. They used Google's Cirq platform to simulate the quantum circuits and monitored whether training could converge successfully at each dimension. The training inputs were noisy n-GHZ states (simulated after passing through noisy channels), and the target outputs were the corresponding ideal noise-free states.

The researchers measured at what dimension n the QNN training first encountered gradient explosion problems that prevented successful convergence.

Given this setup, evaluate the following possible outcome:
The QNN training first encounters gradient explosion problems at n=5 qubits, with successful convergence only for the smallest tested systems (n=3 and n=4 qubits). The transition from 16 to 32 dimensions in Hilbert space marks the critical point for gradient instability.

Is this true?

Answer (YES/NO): NO